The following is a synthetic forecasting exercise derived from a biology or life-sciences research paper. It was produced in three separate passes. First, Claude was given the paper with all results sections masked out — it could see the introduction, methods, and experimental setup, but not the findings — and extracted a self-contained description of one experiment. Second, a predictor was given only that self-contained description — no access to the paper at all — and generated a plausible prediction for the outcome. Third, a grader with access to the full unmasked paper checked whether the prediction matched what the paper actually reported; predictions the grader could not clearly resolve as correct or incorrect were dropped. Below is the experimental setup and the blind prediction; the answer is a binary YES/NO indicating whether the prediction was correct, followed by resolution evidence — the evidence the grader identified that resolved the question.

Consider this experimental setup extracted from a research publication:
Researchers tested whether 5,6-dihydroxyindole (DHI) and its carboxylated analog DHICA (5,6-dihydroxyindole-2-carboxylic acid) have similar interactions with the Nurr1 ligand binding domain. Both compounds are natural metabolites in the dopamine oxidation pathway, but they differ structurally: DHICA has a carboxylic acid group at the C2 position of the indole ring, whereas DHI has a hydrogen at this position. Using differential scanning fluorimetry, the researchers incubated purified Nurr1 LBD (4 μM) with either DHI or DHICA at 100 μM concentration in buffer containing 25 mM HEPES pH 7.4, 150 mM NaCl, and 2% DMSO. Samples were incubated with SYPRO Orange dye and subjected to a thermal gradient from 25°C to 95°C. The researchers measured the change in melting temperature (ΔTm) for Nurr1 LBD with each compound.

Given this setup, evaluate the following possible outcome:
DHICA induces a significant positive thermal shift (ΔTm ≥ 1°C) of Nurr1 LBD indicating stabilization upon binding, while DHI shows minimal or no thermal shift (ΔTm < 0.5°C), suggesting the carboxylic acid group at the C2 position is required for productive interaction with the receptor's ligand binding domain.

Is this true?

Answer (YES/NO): NO